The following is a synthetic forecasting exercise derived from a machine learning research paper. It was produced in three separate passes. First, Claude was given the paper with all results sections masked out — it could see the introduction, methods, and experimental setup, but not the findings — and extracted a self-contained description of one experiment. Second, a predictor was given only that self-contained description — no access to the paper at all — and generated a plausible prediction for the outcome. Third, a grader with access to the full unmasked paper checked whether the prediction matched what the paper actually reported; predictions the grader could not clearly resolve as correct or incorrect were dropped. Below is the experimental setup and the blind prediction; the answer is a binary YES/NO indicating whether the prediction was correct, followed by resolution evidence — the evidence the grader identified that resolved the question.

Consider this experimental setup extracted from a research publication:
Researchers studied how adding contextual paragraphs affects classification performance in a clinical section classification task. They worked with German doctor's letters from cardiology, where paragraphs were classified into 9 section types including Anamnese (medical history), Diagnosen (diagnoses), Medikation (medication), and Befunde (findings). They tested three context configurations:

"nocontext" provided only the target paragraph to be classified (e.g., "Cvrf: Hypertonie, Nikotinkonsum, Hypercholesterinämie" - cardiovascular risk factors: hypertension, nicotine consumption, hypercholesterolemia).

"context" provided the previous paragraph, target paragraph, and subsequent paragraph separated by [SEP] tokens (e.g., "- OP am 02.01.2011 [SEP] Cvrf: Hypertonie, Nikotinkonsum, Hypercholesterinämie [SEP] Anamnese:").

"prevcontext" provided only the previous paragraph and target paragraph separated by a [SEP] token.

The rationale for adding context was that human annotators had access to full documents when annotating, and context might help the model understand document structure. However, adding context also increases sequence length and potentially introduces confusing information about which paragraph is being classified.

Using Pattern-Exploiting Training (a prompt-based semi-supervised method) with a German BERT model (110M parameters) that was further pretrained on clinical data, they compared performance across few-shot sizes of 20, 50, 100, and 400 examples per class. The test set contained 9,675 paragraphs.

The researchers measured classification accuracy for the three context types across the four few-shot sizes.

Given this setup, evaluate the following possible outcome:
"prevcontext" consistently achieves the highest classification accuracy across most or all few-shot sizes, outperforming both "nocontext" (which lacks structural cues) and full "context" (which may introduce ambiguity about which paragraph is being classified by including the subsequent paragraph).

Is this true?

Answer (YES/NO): NO